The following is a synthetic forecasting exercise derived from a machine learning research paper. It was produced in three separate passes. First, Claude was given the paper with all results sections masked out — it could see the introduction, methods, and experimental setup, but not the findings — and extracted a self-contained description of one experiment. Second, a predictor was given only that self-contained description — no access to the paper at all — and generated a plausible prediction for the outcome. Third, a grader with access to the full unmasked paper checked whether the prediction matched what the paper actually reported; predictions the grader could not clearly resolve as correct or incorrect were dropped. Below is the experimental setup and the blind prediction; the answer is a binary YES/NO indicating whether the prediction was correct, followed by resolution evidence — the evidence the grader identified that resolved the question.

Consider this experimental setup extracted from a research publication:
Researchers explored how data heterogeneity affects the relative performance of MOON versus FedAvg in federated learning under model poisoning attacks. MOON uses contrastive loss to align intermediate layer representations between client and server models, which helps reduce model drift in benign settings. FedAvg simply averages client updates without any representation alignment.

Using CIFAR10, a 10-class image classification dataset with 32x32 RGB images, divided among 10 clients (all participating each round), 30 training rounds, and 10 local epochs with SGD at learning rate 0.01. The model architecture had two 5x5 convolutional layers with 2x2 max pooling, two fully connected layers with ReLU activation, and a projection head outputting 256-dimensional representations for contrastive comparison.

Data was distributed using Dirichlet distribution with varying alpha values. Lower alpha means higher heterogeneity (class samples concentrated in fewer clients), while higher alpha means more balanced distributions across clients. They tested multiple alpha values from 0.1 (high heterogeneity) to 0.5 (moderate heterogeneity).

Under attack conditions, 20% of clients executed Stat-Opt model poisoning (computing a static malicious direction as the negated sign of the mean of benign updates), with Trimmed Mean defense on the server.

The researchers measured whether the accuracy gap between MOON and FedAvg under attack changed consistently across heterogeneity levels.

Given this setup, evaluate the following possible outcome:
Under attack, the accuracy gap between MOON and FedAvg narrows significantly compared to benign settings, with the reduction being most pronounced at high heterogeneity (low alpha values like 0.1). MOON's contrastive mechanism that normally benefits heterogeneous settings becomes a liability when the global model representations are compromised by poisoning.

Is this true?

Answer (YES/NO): NO